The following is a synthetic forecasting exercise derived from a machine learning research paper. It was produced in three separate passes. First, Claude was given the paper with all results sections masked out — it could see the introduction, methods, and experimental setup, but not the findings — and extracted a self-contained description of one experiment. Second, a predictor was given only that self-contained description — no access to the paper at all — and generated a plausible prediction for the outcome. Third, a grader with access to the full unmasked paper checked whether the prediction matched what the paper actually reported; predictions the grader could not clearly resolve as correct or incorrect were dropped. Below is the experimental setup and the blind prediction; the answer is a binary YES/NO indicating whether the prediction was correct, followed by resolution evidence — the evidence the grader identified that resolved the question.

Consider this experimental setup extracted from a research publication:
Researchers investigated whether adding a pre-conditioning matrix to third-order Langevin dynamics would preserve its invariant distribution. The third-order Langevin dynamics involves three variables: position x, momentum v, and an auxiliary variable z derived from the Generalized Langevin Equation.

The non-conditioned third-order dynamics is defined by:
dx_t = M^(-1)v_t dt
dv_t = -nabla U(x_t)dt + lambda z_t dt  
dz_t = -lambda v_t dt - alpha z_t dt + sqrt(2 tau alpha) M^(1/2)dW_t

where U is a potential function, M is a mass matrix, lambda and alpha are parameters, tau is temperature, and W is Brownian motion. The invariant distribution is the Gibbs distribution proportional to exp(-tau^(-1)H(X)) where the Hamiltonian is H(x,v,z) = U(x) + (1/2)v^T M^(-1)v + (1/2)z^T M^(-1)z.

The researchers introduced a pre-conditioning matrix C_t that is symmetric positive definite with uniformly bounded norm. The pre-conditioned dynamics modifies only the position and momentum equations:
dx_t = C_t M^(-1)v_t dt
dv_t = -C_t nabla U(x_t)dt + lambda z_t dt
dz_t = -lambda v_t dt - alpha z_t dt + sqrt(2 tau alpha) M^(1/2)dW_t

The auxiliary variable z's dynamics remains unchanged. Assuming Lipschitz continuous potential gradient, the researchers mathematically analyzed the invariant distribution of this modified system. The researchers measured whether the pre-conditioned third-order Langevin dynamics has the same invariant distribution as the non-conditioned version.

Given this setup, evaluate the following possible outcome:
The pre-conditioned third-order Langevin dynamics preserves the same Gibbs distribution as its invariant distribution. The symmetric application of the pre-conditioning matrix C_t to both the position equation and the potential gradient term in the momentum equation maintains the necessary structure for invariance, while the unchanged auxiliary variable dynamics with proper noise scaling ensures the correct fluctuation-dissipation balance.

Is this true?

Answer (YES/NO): YES